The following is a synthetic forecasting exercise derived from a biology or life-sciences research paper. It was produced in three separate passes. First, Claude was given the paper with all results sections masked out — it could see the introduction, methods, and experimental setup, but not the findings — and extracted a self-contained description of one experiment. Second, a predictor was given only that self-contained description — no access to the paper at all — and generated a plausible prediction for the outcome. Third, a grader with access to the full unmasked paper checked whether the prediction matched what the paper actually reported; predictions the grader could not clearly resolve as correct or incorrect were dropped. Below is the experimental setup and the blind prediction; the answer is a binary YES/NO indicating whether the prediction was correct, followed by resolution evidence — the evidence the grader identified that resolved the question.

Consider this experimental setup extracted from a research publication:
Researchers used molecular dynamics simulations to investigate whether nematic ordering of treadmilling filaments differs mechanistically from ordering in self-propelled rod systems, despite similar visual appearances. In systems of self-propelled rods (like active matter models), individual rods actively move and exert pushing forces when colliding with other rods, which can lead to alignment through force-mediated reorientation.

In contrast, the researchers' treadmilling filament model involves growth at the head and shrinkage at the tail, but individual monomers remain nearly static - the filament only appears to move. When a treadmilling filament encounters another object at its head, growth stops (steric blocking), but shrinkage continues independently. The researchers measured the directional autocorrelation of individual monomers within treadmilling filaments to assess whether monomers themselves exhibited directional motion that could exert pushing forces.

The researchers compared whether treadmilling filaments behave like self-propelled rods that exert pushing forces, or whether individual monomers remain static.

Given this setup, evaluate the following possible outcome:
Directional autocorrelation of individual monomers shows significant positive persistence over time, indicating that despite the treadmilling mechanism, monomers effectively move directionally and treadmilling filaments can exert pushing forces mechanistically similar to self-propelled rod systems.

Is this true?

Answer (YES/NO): NO